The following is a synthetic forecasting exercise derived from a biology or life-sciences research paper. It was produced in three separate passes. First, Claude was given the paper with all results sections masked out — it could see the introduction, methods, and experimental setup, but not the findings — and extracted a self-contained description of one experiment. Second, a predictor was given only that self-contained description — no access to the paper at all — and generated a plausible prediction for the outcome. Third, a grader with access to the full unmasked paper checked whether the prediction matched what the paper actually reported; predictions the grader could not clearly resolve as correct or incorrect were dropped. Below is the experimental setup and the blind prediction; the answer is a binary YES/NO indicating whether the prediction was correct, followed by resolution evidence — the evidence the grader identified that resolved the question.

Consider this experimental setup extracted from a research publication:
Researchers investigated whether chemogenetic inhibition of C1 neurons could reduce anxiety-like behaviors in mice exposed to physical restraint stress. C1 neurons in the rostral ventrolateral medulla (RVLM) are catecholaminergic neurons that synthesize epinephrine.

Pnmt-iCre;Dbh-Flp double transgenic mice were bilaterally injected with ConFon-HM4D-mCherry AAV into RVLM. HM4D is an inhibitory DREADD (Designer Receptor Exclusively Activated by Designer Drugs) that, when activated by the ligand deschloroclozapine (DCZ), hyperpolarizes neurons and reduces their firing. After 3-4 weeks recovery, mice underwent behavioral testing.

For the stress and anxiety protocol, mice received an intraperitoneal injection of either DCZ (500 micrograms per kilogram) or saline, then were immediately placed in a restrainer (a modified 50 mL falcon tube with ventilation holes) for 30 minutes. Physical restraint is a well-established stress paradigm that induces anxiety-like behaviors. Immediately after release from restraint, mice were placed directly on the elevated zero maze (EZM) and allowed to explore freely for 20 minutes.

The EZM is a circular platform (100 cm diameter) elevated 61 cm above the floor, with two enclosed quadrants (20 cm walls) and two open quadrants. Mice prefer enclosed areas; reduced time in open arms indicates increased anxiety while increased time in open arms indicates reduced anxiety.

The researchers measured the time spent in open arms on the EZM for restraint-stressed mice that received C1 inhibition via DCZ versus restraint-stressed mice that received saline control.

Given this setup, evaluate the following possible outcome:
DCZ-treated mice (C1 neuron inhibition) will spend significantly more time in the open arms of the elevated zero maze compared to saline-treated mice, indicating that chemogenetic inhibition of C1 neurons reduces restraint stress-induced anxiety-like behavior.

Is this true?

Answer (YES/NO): YES